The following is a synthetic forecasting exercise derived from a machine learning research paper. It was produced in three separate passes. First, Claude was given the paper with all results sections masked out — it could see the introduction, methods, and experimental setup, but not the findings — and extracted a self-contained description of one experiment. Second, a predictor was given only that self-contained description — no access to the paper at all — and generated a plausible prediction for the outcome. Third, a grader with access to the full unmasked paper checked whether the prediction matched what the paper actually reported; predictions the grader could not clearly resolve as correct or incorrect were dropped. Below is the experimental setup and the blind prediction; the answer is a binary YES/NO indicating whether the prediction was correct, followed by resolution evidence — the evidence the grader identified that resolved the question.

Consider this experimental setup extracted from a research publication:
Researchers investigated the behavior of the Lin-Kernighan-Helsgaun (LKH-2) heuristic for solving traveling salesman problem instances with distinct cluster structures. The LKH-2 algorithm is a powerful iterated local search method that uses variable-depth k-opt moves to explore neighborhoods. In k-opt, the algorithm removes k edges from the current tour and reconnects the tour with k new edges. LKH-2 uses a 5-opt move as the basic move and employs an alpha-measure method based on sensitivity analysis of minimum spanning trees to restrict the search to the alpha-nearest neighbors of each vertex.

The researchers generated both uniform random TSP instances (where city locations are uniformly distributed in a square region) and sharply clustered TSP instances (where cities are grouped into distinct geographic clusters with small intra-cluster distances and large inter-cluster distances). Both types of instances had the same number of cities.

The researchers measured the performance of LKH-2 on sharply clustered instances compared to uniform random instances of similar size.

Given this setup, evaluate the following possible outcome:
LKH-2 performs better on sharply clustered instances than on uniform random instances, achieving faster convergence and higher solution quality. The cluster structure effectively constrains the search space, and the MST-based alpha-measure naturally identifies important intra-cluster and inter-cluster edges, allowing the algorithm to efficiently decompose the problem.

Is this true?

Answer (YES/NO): NO